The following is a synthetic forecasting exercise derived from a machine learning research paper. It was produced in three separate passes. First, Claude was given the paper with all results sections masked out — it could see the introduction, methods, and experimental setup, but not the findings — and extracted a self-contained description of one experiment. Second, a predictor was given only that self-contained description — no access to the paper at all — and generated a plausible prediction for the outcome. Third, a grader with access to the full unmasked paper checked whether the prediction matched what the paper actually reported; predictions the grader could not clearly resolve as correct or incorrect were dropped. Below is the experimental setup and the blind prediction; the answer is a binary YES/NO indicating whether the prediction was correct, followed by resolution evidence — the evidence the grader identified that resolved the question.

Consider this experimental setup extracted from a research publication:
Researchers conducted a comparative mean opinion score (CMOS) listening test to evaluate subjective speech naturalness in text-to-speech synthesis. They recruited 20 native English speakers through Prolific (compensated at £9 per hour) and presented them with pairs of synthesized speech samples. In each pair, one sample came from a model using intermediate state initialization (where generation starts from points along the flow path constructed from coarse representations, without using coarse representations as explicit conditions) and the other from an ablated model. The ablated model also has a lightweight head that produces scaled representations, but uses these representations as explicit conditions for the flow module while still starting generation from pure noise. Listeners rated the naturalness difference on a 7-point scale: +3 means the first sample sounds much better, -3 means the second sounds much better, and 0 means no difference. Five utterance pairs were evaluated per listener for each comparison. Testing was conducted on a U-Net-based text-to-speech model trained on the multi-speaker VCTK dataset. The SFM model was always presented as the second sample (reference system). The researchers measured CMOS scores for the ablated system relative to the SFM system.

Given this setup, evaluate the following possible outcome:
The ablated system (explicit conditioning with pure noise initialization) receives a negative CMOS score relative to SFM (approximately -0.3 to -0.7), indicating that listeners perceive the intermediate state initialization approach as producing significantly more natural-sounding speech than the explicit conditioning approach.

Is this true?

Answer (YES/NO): YES